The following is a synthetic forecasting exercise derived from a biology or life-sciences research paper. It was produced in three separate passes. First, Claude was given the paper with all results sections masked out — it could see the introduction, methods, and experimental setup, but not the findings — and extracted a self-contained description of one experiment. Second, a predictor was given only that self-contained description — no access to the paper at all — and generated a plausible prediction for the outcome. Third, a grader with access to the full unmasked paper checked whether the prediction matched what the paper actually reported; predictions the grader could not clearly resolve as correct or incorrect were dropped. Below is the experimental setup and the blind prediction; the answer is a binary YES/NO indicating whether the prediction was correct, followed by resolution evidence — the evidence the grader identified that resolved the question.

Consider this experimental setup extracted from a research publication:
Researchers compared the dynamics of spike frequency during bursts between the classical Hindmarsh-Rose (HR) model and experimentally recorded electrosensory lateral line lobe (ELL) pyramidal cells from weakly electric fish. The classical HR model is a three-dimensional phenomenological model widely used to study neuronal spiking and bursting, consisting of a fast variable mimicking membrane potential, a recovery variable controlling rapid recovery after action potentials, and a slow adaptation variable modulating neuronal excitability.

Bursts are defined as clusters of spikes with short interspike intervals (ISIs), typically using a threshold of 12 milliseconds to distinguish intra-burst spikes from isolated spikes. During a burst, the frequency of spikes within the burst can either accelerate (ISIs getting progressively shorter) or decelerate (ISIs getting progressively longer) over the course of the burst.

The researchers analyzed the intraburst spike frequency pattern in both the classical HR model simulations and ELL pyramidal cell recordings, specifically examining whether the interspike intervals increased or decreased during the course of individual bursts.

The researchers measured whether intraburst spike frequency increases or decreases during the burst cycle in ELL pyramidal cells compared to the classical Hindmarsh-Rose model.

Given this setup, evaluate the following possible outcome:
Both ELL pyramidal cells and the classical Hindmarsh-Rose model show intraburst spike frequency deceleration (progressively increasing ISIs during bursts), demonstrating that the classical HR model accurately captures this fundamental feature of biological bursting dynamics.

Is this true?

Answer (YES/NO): NO